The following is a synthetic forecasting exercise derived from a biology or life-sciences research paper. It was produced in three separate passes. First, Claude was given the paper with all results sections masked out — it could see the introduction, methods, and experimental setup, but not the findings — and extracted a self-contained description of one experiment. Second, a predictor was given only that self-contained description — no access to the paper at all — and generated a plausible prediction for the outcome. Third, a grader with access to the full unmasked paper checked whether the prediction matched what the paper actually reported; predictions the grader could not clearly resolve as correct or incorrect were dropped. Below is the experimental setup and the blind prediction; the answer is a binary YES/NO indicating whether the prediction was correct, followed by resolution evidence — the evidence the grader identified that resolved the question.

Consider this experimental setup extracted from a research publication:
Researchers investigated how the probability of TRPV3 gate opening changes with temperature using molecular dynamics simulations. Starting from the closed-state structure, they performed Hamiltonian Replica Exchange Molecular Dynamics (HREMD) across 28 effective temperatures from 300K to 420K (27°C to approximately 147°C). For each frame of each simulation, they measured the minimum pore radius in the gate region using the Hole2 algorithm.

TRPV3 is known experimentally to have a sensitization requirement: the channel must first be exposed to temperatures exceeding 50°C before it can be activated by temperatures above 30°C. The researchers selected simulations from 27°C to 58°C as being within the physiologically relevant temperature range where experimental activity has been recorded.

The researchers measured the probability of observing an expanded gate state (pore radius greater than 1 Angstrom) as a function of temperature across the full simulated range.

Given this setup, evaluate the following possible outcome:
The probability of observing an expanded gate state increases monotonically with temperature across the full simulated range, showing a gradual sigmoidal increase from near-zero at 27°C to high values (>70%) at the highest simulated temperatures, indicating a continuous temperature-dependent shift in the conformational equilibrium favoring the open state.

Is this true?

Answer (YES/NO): NO